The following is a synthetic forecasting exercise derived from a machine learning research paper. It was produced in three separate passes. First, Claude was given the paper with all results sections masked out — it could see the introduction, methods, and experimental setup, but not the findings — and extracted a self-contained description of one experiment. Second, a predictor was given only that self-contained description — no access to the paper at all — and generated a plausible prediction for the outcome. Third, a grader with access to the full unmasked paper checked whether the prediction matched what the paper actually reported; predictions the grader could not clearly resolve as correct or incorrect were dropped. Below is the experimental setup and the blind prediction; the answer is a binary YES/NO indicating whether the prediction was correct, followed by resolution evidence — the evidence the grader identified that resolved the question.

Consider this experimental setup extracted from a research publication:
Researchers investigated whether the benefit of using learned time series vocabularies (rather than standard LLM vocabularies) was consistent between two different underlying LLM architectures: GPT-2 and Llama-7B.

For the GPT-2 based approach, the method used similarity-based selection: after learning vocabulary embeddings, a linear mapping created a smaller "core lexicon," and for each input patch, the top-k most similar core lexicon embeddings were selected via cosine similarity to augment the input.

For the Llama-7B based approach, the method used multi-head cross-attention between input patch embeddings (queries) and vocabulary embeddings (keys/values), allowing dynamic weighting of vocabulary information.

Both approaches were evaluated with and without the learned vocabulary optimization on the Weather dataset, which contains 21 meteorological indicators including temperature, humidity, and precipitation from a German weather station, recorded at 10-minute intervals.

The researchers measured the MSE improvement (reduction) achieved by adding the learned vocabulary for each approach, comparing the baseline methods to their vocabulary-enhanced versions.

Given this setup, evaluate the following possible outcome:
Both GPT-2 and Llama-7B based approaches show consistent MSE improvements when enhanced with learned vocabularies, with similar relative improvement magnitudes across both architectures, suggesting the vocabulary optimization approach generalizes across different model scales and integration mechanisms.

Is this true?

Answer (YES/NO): YES